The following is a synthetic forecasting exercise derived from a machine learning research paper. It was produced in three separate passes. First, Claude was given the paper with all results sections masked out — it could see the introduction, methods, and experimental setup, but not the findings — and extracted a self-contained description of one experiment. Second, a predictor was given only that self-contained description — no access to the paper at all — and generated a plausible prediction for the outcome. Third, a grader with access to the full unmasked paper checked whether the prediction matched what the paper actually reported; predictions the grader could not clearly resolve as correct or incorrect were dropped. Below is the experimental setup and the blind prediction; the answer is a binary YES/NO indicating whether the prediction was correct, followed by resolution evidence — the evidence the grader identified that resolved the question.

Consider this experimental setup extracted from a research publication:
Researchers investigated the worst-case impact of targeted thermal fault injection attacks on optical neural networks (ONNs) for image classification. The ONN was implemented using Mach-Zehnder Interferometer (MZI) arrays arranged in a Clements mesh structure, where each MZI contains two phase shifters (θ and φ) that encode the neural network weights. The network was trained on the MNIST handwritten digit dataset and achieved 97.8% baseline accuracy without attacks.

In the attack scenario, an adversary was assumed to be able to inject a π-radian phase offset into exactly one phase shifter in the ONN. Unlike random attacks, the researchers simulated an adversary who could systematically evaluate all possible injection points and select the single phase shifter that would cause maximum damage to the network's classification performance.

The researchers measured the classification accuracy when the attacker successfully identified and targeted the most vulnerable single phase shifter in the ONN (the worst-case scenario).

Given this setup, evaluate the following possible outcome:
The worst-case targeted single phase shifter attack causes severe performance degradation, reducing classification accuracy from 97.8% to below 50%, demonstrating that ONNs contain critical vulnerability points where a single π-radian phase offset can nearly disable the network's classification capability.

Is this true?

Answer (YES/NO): YES